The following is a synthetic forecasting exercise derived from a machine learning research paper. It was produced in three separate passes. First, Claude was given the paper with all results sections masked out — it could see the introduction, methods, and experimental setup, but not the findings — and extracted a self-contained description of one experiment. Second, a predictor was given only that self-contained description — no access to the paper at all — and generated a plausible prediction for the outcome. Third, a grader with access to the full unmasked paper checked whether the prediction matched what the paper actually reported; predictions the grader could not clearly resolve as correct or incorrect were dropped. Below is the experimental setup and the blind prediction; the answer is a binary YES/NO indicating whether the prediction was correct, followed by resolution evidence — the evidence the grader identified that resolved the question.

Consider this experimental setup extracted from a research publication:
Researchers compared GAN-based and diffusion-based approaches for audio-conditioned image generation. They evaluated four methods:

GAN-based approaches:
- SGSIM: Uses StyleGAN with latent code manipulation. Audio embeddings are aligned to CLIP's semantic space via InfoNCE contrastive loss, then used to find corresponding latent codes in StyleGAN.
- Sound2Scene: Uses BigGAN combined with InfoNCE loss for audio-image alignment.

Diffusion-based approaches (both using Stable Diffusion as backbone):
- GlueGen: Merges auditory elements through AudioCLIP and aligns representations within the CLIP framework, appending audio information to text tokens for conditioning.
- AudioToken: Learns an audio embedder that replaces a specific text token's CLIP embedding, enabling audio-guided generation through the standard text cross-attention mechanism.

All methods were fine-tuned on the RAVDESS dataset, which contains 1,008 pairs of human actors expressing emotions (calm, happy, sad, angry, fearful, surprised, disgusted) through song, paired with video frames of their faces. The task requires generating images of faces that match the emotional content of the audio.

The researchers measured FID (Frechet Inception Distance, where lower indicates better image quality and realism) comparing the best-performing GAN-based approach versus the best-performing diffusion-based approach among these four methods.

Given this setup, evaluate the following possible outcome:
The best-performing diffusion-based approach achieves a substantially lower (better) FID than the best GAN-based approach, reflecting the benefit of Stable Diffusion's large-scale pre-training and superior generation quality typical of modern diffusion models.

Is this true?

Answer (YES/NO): NO